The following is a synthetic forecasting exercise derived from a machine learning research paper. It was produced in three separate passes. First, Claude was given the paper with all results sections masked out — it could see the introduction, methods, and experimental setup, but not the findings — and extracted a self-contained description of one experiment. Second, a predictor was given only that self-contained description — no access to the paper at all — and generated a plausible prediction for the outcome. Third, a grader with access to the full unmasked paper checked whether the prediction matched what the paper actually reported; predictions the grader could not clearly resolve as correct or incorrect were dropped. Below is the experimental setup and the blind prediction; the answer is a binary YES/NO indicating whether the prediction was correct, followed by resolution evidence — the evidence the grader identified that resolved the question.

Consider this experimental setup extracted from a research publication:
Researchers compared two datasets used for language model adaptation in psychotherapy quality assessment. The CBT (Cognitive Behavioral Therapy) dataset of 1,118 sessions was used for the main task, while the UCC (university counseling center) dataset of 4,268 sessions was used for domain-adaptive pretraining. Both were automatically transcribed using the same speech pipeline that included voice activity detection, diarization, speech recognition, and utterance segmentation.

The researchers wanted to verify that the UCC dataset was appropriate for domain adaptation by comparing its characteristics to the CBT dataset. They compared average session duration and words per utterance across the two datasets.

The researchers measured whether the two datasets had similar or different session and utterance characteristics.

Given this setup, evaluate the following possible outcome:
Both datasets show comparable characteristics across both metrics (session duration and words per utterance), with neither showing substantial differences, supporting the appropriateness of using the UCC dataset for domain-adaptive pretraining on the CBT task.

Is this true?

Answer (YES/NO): YES